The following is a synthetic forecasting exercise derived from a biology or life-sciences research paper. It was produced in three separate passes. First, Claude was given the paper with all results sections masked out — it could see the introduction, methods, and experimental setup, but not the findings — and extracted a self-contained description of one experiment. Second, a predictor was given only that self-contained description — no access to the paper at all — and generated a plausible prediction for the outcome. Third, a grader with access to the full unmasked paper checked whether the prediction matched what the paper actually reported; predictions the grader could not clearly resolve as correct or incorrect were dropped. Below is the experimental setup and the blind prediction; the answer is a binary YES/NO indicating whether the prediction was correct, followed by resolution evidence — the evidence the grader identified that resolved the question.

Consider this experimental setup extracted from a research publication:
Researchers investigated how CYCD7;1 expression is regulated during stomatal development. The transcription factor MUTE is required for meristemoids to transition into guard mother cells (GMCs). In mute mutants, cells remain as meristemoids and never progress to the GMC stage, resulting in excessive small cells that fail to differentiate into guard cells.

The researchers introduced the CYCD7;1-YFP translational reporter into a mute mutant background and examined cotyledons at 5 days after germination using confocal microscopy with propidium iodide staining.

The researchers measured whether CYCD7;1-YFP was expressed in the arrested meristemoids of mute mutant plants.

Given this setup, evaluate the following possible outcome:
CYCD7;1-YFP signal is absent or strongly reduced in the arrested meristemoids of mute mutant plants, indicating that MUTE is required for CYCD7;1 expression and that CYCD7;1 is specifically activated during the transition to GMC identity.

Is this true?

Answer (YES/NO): NO